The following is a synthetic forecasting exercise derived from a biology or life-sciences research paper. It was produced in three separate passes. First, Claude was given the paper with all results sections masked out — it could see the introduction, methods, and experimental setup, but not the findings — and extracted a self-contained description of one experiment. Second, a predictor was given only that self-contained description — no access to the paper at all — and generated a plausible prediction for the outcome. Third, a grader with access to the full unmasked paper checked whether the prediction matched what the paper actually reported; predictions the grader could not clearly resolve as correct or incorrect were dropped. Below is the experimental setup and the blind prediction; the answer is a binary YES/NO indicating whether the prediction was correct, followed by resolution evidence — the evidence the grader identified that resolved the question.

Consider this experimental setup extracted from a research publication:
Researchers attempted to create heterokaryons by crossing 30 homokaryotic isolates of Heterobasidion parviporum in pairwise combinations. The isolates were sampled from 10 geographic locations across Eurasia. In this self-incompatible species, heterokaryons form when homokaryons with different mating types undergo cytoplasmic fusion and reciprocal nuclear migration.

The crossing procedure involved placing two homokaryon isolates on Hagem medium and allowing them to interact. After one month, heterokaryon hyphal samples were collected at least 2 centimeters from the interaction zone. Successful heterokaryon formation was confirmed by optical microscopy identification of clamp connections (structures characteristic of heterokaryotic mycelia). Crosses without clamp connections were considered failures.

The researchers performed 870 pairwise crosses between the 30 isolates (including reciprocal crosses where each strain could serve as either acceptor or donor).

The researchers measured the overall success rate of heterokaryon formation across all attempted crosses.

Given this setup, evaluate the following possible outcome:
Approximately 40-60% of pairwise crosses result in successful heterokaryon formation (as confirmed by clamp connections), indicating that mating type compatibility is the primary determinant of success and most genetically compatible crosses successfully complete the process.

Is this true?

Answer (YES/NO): NO